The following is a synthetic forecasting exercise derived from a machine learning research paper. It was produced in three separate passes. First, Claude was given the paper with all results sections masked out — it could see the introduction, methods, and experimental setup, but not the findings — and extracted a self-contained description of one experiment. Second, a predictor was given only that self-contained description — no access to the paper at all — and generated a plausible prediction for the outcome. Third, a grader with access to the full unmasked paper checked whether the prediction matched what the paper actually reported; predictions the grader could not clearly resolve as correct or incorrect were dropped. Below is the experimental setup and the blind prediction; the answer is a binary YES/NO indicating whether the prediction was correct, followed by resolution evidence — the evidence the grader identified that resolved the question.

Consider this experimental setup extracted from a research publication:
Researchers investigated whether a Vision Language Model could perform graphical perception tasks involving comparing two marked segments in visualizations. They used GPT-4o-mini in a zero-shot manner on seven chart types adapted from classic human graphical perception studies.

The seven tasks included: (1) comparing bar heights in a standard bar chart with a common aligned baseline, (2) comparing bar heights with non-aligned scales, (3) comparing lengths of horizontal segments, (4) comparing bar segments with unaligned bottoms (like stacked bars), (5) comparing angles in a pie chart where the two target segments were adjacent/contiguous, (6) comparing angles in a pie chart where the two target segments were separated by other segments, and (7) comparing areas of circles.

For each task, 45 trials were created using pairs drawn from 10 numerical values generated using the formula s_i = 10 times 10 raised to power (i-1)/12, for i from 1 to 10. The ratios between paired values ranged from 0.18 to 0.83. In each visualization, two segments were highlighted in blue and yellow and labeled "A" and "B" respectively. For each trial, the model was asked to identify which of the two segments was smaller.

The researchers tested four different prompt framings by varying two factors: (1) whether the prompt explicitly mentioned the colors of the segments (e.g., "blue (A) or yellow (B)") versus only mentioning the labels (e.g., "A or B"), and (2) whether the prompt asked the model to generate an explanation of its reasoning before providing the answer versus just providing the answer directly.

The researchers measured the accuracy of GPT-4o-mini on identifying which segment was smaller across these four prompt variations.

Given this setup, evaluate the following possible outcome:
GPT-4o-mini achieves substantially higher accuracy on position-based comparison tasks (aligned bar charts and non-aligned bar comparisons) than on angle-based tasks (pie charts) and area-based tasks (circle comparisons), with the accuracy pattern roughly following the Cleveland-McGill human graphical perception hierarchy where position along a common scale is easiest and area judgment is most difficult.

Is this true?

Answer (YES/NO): YES